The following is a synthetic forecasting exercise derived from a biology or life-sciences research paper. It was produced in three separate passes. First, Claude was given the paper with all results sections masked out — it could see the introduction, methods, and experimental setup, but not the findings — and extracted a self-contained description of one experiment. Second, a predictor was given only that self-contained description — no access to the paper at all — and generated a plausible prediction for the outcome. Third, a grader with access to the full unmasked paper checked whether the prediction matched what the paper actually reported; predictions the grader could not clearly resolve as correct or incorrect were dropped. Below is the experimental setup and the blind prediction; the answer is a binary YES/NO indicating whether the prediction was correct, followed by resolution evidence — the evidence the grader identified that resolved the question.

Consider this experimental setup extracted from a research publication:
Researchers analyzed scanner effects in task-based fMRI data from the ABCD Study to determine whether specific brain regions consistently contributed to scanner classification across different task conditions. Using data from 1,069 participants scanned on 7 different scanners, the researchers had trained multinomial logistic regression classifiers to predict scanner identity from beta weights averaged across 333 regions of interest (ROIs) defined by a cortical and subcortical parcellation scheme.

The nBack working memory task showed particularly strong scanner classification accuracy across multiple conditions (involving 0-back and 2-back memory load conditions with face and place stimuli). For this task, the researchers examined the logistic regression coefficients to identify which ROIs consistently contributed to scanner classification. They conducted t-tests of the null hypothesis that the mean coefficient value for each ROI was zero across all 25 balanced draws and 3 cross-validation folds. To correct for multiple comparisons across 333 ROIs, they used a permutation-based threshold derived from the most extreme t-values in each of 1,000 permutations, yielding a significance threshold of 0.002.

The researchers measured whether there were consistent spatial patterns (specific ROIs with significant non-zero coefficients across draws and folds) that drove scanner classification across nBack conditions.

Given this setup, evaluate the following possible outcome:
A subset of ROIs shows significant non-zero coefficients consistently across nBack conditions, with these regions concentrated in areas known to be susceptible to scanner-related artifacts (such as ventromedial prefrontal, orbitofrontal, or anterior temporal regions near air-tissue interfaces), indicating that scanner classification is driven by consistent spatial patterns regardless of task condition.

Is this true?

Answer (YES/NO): NO